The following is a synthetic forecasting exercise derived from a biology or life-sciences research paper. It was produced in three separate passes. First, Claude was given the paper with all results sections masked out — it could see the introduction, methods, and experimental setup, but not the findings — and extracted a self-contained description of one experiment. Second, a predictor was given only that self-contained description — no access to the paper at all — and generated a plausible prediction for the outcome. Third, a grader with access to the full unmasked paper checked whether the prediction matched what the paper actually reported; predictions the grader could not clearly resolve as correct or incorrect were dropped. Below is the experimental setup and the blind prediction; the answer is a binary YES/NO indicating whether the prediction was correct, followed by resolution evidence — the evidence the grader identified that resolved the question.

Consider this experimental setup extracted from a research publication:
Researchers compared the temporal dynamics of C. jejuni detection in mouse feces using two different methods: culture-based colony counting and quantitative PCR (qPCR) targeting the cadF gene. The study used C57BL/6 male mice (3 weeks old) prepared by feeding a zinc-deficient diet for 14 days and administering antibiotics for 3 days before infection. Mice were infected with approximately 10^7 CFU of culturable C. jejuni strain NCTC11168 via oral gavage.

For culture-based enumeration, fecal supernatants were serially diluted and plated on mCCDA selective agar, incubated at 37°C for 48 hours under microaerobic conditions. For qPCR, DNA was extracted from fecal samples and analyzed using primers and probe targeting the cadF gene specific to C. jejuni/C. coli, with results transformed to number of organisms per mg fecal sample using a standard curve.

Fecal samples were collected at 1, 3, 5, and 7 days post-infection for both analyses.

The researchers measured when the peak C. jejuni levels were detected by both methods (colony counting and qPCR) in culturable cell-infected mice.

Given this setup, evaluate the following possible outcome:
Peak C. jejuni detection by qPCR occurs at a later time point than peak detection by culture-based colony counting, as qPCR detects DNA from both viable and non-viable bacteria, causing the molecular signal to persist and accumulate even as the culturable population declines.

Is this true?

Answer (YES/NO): NO